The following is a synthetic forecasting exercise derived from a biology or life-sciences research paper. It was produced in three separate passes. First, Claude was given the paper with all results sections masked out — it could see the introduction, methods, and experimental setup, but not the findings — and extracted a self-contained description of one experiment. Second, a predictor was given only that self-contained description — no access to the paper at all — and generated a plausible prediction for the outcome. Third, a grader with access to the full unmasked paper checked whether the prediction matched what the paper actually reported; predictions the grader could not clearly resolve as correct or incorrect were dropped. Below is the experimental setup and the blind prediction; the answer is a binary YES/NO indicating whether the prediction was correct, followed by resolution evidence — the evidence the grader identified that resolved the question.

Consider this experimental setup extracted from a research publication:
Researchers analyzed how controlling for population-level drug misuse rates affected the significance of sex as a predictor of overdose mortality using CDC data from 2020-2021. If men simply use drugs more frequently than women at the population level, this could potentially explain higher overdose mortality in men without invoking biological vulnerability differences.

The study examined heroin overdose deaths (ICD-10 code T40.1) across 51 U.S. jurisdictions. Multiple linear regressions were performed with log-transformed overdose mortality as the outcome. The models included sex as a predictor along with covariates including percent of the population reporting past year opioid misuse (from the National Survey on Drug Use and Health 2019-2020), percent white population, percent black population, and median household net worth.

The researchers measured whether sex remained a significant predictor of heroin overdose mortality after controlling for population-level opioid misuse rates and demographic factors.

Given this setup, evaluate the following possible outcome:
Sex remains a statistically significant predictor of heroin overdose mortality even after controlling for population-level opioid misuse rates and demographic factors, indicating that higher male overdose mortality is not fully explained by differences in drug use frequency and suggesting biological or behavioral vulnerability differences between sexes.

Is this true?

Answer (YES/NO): YES